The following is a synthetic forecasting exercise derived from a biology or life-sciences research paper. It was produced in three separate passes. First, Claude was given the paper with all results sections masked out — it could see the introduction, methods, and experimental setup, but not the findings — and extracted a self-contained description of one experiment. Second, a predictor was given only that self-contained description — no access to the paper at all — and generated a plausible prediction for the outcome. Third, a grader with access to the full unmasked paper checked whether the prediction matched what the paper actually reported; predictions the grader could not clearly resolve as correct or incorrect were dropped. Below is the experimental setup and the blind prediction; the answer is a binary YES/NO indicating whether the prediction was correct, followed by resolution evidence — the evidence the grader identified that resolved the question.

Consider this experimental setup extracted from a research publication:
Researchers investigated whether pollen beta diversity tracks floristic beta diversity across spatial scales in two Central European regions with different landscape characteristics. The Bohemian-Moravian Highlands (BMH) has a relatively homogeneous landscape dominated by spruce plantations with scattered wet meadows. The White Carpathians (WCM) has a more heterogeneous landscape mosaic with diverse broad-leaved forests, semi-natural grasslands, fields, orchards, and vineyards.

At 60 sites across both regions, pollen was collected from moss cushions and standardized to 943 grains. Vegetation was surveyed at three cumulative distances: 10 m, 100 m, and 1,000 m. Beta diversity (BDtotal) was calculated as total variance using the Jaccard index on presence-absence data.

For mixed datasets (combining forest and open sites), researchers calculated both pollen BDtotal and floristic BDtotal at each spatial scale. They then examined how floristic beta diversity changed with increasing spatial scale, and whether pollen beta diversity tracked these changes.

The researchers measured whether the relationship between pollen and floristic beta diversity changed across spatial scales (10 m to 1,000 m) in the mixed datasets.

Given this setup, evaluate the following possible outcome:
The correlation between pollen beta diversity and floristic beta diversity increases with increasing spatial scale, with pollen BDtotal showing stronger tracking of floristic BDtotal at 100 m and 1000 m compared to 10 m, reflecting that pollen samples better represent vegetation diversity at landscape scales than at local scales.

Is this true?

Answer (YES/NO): NO